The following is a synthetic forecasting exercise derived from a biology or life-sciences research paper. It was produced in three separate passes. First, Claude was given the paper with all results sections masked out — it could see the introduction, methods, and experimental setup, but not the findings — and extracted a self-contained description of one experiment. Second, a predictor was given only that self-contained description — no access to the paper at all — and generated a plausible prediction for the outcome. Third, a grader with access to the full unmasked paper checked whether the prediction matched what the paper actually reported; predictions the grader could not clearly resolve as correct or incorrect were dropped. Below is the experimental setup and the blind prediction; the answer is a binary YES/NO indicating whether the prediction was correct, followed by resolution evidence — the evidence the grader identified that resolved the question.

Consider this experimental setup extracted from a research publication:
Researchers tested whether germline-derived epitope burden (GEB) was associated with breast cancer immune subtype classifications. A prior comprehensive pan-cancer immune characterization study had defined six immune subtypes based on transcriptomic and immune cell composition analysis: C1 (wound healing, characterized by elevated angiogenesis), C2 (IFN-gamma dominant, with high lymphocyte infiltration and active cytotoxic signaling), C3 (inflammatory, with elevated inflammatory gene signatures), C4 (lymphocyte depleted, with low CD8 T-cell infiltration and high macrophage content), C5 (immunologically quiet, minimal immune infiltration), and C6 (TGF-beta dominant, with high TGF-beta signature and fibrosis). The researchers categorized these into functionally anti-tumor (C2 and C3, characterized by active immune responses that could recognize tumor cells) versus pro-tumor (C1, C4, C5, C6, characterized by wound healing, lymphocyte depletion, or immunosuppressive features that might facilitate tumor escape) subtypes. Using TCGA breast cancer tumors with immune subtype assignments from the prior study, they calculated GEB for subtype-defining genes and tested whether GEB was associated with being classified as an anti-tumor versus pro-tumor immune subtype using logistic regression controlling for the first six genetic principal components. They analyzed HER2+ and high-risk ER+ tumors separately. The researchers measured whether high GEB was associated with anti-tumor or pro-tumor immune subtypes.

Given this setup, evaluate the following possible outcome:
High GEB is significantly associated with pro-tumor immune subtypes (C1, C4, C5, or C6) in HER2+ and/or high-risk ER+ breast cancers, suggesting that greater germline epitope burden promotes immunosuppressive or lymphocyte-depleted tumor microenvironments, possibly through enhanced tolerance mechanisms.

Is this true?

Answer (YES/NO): NO